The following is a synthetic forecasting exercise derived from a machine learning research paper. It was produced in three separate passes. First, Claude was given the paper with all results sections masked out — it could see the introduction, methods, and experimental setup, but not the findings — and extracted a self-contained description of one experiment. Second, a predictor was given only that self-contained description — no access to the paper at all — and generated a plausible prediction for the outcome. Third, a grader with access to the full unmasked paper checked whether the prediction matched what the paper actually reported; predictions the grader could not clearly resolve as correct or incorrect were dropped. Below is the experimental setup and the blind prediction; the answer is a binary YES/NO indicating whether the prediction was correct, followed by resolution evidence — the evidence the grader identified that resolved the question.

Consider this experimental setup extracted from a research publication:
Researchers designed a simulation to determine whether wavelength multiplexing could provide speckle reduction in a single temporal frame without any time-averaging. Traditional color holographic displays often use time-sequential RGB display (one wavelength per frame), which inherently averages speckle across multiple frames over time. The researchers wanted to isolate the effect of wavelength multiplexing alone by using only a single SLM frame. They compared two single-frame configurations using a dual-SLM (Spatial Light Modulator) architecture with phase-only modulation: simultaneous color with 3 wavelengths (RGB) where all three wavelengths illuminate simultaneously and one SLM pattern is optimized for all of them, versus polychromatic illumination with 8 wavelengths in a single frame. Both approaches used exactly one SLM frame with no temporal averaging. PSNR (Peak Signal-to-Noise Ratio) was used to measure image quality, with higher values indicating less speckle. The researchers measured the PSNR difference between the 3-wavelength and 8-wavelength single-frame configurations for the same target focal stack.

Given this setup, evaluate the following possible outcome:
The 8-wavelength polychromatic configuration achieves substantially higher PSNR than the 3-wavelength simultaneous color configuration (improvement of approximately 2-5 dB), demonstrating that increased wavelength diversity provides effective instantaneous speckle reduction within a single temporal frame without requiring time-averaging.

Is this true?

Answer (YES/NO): YES